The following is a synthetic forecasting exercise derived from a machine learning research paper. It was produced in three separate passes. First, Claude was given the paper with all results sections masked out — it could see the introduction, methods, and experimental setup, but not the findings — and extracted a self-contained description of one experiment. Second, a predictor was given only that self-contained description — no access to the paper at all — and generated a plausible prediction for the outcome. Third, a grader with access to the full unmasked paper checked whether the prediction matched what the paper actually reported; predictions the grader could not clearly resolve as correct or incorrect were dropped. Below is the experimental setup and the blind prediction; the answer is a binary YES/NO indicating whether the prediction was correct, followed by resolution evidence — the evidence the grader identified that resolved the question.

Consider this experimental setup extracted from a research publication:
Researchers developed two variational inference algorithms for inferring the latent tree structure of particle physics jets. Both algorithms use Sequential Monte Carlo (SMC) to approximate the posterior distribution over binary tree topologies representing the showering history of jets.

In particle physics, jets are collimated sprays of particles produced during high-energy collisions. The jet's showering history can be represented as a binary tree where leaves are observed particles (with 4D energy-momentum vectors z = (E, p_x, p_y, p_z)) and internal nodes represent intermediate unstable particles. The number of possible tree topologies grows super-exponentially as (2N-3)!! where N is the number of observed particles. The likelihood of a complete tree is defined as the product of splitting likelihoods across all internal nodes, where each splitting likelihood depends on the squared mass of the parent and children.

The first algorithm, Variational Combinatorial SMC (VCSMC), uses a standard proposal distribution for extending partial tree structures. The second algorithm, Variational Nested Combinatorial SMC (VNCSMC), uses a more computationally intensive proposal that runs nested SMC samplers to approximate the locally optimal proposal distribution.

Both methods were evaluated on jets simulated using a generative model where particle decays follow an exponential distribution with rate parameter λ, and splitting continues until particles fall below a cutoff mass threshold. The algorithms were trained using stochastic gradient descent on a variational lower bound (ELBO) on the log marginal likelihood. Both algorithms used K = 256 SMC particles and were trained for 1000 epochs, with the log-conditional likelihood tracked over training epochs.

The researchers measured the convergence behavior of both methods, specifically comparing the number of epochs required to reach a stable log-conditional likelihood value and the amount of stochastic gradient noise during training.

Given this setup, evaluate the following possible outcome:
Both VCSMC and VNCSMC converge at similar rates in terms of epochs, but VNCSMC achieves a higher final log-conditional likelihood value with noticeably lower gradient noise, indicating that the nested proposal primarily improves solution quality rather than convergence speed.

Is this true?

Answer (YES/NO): NO